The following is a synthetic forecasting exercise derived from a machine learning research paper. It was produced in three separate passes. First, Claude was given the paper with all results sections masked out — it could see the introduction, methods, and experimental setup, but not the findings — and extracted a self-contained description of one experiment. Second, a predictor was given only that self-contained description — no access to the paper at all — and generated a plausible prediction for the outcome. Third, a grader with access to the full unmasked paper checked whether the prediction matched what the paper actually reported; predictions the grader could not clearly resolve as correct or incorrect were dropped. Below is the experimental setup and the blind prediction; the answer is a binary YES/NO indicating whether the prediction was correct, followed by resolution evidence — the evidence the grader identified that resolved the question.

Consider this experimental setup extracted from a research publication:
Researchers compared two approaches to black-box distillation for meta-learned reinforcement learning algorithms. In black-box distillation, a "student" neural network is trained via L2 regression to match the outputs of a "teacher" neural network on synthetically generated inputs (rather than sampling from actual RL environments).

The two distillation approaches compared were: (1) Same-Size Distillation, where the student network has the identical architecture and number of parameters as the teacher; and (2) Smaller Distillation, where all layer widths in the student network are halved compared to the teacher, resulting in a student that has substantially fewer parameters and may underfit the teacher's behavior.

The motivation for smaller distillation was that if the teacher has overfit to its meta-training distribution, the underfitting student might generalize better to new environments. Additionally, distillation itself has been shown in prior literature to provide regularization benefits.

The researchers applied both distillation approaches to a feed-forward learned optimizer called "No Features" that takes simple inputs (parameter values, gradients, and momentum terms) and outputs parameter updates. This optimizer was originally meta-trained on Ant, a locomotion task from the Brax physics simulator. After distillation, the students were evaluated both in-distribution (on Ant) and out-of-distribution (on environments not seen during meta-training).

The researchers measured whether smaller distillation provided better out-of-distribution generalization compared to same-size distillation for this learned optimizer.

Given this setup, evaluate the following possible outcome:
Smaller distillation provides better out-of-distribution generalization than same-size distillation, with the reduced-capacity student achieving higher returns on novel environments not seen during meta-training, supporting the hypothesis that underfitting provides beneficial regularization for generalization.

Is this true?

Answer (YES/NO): NO